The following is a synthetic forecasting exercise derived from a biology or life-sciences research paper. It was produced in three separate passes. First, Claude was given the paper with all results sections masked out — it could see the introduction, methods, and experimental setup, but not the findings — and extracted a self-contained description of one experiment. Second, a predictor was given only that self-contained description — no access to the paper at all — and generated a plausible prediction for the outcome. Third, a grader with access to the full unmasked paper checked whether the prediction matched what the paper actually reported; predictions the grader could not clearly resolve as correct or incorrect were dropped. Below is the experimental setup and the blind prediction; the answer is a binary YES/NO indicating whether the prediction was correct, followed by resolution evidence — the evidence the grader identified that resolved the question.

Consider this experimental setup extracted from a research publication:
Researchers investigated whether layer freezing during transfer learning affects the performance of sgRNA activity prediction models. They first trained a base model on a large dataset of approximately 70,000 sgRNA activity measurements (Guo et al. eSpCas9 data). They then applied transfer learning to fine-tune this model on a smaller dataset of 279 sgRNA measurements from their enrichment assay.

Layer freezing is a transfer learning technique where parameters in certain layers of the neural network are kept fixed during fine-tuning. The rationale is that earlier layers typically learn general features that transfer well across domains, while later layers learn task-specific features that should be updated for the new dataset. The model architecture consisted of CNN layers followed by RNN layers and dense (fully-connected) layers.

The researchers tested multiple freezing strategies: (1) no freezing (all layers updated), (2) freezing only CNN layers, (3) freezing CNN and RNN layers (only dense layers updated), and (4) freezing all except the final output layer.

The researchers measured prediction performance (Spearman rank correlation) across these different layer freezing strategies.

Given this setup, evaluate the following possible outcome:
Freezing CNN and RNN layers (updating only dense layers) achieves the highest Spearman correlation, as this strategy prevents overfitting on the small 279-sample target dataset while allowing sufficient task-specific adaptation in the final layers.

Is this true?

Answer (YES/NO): NO